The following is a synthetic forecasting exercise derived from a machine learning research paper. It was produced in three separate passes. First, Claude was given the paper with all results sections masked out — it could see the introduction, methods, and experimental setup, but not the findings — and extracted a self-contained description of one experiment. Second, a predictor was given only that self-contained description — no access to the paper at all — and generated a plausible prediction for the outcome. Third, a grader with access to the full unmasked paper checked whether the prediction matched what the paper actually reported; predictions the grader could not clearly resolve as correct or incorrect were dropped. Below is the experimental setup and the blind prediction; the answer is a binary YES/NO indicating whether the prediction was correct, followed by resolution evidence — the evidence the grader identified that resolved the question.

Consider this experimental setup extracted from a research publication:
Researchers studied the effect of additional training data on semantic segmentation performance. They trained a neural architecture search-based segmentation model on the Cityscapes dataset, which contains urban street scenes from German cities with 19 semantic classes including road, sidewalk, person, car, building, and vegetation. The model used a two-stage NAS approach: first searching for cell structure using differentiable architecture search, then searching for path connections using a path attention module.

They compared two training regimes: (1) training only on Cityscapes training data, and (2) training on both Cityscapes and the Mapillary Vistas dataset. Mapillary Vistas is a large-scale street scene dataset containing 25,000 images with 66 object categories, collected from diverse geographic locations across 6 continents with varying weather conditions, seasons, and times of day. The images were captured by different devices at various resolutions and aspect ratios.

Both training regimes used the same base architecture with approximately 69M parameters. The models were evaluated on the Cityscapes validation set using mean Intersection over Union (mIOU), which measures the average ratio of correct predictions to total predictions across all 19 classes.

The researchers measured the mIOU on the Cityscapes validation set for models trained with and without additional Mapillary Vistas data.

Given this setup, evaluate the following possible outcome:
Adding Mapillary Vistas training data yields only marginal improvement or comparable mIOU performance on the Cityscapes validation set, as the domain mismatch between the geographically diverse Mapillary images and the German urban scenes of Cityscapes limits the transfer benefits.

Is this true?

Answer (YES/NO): NO